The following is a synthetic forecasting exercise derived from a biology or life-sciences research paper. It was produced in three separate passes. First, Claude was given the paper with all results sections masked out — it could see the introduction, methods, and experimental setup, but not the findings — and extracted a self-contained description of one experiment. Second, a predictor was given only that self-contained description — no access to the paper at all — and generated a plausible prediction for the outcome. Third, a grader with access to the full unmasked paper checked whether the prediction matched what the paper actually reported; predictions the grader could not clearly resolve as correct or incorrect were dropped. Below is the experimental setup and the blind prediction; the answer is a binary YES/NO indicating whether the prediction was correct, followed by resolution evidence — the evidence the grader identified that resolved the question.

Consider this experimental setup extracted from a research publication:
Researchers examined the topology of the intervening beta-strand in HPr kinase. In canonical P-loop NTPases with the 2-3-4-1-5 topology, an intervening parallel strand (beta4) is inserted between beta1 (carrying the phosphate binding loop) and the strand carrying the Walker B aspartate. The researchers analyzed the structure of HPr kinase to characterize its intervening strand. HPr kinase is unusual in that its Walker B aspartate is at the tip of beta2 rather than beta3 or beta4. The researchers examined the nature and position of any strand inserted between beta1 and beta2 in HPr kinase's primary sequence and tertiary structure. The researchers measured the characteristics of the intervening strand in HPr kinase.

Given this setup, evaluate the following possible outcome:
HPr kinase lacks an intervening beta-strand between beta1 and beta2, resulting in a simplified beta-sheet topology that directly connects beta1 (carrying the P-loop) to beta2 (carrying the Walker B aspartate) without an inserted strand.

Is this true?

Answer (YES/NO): NO